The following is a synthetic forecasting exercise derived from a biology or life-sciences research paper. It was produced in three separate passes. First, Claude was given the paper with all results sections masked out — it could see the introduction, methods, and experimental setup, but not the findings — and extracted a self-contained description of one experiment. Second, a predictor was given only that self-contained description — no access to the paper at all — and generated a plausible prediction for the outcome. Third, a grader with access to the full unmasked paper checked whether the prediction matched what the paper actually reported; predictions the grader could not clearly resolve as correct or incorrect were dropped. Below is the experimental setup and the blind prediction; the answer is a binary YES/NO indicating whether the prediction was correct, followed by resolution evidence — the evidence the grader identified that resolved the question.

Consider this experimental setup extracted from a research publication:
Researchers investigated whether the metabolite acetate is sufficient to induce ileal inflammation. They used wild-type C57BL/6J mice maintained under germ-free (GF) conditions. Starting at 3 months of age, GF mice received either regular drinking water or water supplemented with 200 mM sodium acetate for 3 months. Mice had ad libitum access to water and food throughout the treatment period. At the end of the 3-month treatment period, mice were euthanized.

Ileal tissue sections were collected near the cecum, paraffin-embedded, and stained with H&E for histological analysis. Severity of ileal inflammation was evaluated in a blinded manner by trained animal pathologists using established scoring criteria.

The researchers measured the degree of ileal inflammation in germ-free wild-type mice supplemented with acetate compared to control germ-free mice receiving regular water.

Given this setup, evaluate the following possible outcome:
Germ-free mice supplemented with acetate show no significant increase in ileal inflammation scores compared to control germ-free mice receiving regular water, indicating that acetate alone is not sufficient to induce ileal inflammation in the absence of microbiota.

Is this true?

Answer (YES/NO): NO